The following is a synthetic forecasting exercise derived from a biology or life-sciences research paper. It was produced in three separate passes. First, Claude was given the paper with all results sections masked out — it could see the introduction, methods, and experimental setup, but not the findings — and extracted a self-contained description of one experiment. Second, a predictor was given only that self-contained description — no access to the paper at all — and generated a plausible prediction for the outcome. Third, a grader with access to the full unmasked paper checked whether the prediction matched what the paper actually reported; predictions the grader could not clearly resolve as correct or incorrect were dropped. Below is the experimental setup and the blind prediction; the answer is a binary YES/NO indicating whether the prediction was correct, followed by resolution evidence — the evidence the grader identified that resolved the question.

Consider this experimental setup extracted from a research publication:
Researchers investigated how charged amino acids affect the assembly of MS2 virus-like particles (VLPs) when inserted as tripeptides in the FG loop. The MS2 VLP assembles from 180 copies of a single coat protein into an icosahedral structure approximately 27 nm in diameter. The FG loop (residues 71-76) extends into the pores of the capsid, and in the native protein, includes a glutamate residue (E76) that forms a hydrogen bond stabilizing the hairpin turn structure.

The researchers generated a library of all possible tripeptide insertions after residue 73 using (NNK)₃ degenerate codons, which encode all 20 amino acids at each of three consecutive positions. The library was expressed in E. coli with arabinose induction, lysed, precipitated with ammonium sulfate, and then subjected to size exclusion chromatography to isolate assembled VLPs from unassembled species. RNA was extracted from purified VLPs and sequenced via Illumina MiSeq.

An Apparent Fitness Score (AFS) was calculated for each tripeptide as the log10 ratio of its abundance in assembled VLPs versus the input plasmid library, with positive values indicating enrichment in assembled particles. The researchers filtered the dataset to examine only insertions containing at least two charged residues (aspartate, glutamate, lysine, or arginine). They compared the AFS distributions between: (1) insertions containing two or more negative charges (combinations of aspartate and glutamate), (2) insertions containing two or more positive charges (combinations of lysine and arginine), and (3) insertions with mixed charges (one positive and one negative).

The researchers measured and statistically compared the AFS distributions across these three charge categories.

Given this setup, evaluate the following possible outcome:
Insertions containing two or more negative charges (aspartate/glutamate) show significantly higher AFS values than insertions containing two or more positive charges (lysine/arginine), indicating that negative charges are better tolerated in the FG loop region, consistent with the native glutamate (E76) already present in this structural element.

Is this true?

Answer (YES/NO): NO